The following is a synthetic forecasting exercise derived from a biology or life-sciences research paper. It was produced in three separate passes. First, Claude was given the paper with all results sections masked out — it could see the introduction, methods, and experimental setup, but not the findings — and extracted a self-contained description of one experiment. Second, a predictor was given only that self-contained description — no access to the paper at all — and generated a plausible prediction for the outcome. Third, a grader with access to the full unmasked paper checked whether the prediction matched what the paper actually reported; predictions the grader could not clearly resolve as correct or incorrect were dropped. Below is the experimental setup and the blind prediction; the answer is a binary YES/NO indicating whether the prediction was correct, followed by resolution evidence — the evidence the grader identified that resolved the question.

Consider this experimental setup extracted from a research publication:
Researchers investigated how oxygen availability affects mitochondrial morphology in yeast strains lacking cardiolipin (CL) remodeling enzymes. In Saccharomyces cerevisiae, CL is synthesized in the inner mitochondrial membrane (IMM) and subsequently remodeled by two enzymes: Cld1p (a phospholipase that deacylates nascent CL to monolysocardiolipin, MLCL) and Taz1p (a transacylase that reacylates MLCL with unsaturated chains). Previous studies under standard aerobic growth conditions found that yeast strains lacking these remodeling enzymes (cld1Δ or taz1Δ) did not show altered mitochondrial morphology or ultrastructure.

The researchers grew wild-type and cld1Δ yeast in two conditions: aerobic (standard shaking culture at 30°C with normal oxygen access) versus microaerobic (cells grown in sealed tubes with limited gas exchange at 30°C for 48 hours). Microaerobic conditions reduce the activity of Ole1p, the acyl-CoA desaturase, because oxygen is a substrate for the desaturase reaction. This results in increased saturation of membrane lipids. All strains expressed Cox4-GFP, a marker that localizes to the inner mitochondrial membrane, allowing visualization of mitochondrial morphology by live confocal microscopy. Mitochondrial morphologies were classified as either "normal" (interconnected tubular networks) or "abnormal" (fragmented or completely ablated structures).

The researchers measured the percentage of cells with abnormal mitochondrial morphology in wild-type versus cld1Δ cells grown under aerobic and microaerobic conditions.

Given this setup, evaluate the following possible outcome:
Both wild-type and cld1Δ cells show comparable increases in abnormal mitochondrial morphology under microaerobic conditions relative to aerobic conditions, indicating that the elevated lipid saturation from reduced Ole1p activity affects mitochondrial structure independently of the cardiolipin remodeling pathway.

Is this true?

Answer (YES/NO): NO